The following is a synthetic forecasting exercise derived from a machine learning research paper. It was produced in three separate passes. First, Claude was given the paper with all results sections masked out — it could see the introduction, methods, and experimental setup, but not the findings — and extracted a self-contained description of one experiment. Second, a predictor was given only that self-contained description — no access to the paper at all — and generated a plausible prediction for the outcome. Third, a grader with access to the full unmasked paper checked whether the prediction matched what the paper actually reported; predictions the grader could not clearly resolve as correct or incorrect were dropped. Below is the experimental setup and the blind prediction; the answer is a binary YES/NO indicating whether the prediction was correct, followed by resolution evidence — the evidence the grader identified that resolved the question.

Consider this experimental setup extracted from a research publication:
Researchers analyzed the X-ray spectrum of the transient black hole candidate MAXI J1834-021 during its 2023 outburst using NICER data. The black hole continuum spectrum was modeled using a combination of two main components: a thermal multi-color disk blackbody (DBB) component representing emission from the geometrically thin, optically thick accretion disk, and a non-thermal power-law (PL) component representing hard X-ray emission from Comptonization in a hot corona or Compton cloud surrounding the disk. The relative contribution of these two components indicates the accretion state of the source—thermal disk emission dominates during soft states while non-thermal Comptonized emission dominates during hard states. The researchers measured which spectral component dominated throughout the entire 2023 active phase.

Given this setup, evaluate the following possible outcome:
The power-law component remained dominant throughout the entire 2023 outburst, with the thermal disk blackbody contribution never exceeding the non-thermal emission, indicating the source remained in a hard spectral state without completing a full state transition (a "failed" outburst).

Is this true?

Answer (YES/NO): YES